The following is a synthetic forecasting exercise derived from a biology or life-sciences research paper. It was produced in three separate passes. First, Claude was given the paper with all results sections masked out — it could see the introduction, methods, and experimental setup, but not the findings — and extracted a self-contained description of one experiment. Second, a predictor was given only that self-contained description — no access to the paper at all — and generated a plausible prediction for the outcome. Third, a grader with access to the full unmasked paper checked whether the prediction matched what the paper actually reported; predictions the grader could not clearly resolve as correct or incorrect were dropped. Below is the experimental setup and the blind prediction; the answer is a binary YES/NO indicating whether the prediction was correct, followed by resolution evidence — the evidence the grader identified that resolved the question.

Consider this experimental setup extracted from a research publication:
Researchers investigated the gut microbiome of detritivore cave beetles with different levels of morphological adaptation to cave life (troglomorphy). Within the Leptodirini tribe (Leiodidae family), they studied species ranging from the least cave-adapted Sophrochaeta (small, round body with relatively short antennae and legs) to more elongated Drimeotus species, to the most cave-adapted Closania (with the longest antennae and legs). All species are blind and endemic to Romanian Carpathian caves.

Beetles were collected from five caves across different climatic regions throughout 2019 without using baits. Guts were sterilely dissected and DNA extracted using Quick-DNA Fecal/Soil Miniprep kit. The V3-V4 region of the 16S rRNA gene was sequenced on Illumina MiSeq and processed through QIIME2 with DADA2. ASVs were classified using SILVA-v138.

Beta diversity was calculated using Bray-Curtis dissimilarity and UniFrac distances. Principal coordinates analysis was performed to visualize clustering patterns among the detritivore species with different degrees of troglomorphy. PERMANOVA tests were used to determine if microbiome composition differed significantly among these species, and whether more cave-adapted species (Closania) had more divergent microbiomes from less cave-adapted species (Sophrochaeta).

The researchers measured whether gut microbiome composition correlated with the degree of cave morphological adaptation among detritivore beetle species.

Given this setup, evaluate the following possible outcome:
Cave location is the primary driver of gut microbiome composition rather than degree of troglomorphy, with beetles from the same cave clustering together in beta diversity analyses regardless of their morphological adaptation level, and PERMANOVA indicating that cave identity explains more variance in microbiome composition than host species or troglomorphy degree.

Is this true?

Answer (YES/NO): NO